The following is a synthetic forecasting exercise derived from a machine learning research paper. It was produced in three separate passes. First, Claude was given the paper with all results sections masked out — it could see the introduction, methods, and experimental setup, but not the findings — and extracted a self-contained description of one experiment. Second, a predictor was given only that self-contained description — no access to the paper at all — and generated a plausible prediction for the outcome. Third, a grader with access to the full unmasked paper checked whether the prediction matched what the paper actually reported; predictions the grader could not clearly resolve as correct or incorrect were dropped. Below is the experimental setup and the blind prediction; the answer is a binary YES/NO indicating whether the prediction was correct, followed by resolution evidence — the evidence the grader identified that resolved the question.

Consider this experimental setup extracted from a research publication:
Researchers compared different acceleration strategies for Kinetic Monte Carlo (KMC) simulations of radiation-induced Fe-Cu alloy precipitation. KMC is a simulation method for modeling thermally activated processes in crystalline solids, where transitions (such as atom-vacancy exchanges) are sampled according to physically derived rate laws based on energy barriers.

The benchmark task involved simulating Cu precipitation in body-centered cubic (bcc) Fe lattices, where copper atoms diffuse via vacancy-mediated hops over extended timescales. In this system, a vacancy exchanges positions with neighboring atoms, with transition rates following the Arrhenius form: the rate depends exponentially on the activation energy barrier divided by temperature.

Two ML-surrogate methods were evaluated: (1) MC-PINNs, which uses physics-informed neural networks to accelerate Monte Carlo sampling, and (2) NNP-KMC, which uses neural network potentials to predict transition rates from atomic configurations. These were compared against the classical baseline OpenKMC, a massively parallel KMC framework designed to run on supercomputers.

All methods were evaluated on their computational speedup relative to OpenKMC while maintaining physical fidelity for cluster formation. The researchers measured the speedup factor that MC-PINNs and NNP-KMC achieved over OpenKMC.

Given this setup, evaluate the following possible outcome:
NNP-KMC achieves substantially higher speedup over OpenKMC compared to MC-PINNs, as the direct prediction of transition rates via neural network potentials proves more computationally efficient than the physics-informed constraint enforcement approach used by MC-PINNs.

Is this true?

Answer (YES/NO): NO